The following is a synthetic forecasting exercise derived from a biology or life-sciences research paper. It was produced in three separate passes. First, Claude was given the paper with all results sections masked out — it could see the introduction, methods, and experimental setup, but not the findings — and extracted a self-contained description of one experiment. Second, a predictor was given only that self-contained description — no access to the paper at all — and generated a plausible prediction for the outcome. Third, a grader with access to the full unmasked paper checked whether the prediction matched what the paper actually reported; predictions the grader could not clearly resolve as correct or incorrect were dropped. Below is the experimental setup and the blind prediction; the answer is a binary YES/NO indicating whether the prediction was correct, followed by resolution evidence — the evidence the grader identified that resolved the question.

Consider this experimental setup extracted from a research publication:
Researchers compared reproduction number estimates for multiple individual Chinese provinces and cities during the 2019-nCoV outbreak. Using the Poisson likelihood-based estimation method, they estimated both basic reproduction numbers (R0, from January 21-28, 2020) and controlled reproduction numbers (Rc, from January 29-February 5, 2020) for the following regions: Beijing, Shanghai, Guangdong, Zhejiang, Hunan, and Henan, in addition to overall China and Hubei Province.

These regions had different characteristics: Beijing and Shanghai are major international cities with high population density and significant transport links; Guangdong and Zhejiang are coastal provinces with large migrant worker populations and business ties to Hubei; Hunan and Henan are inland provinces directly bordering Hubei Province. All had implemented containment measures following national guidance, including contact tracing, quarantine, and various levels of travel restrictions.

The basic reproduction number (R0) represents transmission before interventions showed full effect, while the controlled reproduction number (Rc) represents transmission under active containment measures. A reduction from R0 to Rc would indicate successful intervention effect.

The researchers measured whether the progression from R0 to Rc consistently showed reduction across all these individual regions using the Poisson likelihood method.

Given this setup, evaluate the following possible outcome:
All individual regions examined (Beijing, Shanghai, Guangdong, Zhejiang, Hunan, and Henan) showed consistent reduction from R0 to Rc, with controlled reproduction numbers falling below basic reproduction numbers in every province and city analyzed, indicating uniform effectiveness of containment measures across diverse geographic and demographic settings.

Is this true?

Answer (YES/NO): YES